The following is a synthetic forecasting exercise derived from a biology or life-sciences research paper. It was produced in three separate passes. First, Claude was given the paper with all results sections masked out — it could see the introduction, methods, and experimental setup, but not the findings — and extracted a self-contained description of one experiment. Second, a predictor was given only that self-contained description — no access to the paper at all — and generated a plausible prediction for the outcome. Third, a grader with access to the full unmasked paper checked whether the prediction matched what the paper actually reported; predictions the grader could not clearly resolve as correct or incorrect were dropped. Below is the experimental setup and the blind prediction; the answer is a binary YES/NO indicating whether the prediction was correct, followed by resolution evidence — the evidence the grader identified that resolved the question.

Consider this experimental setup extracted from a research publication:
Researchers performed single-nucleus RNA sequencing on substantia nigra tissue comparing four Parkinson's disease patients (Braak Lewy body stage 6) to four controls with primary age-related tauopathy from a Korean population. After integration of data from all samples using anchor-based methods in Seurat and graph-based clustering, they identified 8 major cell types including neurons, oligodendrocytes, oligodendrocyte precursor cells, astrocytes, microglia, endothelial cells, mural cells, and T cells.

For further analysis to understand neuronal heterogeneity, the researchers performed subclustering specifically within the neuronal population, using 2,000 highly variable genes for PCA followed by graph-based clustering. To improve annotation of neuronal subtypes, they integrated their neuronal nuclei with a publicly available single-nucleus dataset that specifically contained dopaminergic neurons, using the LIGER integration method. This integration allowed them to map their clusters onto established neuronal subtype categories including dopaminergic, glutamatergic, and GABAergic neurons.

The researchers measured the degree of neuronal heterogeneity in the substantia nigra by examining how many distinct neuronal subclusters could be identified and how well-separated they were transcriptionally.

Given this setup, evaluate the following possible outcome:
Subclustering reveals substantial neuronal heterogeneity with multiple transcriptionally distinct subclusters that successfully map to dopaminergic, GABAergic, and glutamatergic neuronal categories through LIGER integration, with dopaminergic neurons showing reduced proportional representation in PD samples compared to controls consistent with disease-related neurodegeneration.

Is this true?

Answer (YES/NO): YES